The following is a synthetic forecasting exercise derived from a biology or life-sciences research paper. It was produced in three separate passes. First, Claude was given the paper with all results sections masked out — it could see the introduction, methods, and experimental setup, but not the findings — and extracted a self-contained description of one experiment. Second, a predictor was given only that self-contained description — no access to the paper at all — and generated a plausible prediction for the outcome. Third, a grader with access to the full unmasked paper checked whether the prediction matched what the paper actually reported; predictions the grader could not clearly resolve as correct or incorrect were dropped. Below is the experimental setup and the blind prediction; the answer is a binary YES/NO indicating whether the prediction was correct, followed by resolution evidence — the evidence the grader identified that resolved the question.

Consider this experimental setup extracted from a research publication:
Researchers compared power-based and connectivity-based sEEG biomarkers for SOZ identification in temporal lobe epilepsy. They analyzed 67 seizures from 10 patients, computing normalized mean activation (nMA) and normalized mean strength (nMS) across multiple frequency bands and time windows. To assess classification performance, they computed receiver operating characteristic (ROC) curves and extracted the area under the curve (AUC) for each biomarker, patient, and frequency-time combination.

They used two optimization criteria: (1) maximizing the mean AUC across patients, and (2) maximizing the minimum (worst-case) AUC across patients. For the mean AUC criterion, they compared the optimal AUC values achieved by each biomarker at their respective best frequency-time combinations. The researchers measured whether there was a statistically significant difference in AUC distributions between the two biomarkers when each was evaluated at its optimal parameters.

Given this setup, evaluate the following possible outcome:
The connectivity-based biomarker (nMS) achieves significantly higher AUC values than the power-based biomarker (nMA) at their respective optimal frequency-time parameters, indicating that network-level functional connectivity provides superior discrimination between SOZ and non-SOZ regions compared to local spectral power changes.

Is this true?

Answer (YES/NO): NO